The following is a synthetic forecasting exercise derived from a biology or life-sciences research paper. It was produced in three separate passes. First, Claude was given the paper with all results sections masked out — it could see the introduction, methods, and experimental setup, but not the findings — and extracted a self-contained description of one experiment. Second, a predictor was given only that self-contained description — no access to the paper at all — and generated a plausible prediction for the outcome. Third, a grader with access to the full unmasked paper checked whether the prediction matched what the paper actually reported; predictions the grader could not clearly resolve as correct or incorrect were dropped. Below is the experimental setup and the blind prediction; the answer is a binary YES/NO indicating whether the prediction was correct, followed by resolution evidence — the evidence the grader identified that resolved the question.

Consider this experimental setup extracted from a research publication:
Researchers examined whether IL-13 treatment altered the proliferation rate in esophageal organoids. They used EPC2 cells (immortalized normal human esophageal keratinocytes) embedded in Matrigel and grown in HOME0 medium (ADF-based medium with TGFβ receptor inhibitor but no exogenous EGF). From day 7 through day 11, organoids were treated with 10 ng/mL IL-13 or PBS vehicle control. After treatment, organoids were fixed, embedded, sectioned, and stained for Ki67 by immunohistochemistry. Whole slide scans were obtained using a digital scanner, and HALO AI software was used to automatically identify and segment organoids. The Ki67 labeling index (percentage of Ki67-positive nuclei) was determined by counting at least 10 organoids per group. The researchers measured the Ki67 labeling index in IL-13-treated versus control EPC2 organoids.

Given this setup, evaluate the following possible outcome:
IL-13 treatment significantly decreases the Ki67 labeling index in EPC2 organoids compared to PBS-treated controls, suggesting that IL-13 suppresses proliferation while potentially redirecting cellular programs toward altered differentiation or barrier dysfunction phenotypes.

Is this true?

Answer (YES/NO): NO